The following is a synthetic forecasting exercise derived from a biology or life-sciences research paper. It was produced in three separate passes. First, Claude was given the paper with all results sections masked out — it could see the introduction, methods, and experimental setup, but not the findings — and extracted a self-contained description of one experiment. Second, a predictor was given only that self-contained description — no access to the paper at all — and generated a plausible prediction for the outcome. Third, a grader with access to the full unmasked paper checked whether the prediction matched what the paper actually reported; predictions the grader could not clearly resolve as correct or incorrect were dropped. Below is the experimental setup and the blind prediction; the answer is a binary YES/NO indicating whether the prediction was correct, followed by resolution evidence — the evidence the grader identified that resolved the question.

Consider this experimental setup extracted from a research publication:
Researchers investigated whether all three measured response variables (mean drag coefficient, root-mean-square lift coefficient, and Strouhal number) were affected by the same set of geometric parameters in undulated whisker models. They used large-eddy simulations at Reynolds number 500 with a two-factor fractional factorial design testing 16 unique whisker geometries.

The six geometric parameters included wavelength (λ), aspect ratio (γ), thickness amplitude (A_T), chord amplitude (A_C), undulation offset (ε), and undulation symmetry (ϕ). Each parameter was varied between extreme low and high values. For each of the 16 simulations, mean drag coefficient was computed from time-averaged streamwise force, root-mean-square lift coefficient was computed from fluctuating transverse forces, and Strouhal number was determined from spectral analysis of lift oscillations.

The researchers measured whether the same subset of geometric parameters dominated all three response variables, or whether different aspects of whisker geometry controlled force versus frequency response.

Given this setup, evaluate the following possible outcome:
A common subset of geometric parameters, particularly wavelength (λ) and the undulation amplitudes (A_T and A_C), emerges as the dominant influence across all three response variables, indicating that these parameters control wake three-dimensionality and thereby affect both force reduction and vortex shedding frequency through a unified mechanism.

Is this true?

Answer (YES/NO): YES